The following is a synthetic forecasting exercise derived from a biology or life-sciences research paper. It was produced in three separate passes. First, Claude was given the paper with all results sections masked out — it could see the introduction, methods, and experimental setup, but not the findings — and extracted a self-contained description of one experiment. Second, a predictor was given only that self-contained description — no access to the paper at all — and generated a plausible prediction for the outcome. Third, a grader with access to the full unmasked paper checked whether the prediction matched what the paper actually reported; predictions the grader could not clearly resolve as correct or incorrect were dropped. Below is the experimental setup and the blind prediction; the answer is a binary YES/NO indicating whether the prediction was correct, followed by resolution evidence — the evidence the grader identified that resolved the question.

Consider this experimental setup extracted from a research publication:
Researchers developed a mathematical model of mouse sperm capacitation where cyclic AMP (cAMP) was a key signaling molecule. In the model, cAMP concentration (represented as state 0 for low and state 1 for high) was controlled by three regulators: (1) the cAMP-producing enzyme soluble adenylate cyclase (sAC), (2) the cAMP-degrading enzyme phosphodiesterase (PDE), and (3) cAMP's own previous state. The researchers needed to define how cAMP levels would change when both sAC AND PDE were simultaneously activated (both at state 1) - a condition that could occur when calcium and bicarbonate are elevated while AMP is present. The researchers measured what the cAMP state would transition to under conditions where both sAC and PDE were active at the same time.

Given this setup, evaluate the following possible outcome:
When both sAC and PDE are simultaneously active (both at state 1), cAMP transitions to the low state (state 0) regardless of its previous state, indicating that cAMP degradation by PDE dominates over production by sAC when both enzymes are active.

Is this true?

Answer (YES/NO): YES